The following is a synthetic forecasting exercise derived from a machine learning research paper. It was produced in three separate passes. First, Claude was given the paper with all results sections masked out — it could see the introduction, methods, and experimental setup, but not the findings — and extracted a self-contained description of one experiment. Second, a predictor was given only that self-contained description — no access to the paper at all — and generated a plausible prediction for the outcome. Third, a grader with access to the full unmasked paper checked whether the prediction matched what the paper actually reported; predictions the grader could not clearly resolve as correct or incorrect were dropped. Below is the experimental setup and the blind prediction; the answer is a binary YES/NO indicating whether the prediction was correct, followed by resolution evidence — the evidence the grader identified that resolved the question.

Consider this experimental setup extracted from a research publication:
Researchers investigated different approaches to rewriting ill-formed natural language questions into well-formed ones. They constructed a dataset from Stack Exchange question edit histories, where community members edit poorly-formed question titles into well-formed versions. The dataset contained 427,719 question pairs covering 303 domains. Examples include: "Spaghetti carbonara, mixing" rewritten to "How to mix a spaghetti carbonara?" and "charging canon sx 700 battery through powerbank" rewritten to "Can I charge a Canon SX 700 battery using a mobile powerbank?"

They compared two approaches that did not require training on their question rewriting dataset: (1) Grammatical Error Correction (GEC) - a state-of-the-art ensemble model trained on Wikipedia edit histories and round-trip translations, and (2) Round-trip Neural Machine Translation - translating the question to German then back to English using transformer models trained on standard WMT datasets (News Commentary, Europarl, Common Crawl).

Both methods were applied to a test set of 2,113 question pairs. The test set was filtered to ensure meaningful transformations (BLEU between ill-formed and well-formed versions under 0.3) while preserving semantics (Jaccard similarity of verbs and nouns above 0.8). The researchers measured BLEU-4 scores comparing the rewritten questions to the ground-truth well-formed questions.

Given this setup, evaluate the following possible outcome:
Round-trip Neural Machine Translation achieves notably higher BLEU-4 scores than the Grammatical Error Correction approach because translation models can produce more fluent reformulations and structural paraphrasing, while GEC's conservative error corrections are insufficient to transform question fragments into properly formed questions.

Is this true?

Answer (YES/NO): NO